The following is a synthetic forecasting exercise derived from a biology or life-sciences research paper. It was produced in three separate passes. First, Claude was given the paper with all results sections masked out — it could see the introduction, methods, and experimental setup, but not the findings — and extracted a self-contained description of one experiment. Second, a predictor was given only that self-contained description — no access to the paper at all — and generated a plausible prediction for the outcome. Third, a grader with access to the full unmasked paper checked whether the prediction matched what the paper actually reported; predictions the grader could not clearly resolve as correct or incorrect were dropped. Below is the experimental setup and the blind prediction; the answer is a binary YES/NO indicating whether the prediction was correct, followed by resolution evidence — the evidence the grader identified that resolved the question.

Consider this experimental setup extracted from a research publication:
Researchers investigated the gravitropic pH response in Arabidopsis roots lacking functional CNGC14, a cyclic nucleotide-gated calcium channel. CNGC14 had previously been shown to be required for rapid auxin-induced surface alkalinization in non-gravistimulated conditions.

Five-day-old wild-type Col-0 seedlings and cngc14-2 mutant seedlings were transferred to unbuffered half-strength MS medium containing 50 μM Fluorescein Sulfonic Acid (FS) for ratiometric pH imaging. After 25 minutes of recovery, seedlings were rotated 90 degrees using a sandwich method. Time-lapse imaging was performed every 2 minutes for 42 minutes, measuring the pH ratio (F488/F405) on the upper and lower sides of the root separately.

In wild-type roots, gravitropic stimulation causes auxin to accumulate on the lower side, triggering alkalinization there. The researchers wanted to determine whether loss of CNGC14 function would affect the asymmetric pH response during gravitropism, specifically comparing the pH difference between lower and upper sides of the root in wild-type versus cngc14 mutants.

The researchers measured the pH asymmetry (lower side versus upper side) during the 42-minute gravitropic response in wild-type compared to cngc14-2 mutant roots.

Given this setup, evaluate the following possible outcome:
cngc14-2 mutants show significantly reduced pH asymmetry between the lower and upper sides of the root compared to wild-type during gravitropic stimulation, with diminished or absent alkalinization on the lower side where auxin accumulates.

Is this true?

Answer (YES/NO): YES